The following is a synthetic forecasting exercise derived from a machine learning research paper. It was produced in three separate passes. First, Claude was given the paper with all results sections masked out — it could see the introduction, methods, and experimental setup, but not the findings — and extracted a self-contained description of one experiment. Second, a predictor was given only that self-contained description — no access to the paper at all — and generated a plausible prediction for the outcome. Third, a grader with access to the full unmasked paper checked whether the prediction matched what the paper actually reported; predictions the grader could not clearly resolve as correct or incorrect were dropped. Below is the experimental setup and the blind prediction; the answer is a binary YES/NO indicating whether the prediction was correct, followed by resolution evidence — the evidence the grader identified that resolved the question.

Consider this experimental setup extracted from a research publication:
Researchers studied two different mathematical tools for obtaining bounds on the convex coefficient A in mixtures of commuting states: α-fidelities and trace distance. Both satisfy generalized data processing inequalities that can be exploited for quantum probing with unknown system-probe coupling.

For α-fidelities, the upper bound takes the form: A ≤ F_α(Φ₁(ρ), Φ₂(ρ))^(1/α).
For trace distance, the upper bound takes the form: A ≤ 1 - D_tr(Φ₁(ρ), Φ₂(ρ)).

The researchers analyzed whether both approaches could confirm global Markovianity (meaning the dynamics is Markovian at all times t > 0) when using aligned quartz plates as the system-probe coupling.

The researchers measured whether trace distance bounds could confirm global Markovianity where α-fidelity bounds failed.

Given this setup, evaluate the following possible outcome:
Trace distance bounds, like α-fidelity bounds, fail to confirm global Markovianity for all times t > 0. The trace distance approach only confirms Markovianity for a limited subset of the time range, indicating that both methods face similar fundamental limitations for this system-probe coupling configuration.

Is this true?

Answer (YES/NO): YES